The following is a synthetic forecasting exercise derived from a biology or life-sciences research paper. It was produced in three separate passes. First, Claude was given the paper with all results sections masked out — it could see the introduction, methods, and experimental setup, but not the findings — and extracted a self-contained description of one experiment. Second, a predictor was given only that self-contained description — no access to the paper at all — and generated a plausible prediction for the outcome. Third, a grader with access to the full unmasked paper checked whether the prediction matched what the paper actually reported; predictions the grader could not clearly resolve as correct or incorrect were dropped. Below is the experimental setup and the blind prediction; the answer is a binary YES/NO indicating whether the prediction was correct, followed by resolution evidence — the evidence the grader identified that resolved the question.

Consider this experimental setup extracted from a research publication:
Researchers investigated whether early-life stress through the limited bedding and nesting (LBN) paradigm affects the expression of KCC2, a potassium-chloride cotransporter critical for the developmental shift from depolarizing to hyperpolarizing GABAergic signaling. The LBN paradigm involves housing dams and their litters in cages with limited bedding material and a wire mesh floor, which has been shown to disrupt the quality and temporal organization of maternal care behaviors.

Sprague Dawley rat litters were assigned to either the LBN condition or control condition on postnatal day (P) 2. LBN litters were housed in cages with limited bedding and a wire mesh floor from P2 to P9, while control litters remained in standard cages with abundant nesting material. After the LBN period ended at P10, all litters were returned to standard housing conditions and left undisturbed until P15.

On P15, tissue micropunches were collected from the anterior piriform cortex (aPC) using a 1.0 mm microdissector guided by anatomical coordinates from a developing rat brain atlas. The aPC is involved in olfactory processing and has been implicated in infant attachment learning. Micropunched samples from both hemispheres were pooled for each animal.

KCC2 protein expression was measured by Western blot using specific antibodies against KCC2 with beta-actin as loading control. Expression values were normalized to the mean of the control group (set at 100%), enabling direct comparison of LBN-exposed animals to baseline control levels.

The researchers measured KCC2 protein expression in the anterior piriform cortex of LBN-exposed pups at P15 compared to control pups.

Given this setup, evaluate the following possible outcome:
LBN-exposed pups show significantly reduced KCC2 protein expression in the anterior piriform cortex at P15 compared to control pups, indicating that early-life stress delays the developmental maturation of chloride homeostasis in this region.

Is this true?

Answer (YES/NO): YES